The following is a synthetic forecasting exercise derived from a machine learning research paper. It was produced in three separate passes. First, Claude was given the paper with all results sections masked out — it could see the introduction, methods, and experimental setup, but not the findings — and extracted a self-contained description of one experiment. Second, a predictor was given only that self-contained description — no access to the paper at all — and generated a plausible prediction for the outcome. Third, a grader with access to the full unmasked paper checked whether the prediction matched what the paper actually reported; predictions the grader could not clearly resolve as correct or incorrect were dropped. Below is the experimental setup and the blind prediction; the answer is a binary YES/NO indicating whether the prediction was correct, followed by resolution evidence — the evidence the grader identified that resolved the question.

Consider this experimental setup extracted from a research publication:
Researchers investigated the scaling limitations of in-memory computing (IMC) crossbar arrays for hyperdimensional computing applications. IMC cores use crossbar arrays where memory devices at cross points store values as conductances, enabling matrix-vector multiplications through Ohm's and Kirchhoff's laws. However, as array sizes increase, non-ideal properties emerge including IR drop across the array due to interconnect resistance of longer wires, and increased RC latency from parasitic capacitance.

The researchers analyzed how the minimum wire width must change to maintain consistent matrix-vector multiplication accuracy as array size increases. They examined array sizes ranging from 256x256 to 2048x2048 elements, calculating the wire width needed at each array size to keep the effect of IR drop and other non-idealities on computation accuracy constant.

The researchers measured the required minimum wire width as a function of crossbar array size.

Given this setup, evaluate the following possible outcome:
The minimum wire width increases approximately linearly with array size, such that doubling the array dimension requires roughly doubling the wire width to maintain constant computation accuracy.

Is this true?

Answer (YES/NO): NO